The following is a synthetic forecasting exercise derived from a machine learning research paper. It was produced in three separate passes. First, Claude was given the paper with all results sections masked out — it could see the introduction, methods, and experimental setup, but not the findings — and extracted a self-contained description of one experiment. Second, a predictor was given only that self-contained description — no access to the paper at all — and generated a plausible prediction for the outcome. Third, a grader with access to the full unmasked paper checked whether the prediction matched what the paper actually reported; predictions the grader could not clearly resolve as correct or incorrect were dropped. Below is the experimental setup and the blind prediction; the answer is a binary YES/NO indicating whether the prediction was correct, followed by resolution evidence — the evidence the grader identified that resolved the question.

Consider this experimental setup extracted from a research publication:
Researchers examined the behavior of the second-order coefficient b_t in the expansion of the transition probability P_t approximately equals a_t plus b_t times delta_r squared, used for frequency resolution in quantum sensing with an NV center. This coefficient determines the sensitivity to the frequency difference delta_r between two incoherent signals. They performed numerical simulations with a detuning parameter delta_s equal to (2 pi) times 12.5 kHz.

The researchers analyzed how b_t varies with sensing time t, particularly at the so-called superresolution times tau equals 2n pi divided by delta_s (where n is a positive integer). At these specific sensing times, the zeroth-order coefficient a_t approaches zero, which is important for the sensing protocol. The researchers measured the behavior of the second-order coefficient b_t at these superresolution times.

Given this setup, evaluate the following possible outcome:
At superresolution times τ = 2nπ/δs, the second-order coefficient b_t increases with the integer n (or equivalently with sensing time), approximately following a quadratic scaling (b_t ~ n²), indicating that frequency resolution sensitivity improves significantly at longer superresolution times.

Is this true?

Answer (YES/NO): NO